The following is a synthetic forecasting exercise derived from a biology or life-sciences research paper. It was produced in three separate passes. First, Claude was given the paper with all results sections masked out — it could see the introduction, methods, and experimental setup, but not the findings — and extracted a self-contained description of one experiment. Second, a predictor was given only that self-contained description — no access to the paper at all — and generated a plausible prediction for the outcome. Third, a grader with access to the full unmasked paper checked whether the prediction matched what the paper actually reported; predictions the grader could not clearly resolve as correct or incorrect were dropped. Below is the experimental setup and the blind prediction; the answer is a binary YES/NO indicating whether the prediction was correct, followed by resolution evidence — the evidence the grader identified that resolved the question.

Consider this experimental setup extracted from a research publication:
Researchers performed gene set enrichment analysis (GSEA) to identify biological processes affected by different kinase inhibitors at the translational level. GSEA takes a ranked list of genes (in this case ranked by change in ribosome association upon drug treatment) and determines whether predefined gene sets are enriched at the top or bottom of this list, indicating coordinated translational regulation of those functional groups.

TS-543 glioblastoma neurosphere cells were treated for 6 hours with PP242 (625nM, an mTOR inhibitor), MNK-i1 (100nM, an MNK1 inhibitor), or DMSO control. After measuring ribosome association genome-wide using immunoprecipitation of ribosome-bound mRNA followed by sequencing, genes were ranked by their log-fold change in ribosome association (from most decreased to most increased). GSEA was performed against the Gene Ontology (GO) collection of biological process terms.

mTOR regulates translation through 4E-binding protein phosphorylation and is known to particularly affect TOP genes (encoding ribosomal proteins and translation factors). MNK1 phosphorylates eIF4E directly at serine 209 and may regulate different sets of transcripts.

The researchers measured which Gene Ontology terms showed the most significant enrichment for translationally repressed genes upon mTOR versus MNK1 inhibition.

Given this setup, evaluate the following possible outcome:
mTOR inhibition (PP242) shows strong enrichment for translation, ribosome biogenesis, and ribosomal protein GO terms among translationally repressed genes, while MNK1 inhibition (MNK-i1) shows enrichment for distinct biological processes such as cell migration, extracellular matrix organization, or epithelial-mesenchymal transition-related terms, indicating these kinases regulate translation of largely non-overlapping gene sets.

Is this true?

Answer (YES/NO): NO